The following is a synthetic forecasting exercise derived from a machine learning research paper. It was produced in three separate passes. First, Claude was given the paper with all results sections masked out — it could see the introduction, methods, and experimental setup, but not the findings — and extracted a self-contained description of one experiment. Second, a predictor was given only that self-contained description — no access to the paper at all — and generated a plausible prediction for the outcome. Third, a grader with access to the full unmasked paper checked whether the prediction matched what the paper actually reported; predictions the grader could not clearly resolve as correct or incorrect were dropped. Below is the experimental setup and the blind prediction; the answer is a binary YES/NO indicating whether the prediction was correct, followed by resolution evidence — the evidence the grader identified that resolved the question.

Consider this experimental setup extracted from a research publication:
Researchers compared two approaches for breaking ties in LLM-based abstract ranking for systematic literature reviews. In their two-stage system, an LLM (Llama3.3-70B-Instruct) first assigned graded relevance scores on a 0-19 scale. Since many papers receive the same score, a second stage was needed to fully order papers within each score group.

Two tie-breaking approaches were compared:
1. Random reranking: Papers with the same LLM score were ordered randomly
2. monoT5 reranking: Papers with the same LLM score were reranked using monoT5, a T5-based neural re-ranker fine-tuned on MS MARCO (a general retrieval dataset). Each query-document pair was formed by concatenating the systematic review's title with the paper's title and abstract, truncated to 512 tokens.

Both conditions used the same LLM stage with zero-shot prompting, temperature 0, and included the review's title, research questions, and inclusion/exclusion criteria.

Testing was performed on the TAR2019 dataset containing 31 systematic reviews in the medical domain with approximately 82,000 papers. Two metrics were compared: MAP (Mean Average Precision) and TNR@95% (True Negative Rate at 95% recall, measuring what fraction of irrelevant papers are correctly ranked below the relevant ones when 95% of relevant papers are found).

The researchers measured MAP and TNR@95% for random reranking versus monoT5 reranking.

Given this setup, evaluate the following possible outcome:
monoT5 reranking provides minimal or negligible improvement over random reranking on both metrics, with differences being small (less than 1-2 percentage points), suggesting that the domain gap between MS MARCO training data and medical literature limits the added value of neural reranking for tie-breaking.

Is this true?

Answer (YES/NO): NO